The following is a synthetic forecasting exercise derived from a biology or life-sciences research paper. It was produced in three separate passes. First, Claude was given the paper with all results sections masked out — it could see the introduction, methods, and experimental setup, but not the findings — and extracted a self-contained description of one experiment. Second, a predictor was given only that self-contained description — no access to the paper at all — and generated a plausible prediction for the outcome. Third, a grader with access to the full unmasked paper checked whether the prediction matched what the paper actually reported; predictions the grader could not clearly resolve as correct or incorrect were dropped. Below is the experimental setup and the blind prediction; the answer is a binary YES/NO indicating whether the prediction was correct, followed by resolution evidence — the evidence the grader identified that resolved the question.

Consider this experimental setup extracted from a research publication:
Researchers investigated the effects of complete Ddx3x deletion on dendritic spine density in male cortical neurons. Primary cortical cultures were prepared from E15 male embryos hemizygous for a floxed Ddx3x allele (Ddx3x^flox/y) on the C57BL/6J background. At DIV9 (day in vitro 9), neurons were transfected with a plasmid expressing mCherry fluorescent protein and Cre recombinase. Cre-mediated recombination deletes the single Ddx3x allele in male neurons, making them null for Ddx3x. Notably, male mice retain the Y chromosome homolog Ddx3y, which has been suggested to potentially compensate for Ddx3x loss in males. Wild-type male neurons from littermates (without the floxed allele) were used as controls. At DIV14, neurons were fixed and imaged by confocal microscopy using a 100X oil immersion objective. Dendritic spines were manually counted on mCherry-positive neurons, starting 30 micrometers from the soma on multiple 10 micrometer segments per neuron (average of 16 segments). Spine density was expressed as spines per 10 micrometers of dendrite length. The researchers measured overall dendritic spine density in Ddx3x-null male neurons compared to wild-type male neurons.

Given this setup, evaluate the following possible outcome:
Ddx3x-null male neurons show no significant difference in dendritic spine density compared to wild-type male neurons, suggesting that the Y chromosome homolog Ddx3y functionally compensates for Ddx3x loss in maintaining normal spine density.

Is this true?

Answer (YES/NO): NO